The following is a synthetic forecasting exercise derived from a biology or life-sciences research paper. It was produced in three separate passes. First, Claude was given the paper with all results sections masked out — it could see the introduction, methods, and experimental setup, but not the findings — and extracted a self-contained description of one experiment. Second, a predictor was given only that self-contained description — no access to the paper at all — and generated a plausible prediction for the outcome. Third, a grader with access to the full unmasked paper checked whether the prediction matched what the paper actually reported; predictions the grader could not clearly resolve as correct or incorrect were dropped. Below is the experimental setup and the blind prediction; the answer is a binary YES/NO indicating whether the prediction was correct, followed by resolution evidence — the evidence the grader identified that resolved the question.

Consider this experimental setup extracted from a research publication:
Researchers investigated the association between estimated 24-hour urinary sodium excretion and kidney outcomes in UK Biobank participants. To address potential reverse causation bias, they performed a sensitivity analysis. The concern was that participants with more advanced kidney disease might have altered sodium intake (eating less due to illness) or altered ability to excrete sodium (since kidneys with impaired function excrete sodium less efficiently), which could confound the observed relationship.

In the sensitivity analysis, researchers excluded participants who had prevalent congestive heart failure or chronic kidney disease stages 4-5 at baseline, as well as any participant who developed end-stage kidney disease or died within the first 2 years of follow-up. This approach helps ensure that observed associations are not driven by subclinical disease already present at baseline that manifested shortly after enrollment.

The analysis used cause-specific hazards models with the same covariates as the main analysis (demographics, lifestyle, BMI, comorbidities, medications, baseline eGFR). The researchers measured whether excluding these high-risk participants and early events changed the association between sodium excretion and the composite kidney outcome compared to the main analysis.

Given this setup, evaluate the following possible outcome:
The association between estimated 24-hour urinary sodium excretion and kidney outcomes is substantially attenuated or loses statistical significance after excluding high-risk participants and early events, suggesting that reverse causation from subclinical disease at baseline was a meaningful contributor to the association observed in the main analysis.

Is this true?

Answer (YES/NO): NO